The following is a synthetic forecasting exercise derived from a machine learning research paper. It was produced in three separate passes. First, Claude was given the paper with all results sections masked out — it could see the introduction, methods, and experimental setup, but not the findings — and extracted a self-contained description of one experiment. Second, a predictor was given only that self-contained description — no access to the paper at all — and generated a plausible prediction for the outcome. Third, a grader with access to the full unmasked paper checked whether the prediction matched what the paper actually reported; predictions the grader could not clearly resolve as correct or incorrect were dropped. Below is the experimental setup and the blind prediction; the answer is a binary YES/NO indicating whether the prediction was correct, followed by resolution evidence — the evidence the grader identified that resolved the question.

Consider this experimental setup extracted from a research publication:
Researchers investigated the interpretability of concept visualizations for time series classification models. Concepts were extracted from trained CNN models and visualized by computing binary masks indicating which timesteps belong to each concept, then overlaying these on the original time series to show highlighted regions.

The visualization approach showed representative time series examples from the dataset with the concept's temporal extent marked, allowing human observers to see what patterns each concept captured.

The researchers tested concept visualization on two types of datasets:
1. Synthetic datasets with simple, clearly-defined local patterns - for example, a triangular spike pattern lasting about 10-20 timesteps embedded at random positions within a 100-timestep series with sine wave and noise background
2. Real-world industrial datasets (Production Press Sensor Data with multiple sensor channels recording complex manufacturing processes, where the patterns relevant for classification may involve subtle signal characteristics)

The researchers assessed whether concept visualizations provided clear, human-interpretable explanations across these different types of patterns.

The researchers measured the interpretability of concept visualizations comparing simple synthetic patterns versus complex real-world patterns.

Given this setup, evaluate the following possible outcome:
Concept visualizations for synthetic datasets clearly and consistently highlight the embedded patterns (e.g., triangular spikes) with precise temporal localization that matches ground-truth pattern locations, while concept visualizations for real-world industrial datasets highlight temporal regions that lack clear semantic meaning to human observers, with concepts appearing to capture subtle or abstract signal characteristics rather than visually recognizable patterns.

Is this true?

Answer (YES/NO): NO